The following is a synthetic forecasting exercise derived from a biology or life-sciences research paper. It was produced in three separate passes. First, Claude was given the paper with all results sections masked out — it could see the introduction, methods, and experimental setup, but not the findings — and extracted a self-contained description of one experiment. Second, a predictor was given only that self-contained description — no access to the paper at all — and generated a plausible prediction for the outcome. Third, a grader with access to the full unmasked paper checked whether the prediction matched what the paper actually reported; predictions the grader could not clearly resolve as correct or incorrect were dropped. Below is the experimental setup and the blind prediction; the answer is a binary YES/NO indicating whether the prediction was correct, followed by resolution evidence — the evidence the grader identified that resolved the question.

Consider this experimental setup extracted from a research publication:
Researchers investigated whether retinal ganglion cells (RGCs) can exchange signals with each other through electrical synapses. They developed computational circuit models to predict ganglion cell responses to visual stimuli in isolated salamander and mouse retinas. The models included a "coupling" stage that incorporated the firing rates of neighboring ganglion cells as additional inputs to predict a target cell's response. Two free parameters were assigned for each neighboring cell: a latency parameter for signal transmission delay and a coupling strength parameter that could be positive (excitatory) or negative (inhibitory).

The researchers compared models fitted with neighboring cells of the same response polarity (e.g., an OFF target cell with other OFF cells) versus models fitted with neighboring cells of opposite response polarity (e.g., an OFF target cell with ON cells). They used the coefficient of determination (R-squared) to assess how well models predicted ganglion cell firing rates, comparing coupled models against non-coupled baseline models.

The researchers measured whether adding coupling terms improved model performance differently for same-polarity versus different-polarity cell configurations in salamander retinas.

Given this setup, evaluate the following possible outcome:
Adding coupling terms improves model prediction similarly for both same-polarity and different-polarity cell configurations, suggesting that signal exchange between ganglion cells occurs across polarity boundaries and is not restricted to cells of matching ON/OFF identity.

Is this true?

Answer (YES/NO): NO